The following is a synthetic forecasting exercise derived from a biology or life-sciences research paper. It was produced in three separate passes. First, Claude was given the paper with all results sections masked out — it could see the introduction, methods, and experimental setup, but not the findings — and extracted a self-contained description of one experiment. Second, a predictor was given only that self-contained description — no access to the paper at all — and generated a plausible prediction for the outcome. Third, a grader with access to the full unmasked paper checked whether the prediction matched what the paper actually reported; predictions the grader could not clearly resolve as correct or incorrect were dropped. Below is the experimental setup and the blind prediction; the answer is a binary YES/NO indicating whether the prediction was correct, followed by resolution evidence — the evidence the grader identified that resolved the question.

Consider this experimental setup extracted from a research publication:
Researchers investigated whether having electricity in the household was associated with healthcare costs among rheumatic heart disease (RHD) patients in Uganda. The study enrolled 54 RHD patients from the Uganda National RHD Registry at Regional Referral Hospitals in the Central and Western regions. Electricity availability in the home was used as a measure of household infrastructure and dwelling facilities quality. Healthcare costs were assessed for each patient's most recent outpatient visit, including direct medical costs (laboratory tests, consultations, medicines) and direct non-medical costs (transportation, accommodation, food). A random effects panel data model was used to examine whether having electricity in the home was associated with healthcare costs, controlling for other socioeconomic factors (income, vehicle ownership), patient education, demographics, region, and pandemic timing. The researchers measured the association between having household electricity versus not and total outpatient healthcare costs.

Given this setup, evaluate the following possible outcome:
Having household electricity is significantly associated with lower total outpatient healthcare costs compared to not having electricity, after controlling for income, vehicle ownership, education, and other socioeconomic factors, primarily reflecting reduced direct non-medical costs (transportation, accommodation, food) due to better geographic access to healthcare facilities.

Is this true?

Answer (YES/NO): YES